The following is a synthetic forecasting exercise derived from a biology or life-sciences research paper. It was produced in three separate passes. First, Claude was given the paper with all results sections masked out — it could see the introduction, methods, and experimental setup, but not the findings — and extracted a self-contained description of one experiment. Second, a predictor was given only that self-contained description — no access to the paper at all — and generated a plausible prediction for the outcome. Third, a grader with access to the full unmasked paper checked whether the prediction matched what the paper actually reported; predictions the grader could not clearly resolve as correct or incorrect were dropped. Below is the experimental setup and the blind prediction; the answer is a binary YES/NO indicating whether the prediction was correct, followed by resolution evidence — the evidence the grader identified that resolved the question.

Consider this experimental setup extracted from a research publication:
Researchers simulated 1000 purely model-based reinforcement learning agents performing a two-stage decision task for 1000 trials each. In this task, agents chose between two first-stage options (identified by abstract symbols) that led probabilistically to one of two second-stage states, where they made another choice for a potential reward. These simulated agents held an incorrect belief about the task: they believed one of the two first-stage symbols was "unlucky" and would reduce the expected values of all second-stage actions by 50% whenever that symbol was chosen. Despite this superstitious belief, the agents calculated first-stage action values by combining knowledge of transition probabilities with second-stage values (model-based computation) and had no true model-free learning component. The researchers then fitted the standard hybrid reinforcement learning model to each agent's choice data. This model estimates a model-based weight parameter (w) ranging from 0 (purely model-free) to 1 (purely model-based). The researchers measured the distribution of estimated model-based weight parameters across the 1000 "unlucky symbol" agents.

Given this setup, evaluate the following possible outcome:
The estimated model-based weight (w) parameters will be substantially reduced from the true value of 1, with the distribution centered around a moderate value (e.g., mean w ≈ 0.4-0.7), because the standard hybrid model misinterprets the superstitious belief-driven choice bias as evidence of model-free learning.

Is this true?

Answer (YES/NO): NO